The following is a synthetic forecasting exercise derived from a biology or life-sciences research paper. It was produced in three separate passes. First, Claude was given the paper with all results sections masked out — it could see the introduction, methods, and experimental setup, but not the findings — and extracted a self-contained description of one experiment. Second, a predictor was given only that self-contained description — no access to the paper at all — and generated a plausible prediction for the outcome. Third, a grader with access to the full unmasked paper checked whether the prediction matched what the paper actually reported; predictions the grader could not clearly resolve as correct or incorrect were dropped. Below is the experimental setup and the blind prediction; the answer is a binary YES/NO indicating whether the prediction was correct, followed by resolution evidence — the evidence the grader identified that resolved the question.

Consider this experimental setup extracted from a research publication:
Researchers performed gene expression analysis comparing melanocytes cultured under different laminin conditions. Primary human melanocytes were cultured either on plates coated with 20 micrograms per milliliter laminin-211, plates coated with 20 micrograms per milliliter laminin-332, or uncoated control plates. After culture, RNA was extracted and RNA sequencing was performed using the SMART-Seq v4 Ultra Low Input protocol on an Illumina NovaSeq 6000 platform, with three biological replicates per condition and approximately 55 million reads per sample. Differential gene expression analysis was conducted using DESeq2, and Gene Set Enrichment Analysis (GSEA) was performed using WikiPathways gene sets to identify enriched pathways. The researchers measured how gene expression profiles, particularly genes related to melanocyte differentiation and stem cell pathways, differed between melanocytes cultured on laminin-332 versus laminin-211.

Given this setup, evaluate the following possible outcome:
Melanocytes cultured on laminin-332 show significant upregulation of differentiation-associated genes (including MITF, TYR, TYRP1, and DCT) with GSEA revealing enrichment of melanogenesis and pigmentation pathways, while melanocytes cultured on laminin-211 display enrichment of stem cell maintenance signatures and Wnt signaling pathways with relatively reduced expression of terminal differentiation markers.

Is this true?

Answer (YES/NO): NO